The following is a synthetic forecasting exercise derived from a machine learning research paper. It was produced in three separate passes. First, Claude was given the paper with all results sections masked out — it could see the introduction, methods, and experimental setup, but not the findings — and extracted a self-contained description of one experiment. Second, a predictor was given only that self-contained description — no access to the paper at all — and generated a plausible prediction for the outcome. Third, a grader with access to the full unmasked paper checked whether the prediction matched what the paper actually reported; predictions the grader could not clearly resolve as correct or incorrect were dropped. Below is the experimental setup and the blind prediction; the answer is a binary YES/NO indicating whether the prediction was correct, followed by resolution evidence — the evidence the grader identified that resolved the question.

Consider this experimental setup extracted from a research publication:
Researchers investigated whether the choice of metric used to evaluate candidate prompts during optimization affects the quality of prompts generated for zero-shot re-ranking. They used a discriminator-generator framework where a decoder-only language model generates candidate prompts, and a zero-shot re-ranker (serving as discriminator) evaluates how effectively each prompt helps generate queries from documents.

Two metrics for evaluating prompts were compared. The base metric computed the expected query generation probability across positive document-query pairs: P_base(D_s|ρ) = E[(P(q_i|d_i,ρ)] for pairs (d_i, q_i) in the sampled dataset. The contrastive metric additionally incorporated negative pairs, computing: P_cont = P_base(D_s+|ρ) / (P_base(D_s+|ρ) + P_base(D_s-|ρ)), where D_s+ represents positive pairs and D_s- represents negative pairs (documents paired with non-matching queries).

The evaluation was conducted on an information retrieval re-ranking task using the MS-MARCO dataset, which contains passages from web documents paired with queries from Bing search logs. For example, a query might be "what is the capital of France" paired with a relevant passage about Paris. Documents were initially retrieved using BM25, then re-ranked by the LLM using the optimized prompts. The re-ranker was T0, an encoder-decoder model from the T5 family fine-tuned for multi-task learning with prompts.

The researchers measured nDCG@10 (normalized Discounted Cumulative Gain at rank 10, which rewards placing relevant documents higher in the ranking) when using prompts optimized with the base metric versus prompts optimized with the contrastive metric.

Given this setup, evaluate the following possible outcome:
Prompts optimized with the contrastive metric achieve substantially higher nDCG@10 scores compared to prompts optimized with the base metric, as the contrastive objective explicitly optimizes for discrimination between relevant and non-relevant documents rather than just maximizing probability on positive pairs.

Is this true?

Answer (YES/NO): NO